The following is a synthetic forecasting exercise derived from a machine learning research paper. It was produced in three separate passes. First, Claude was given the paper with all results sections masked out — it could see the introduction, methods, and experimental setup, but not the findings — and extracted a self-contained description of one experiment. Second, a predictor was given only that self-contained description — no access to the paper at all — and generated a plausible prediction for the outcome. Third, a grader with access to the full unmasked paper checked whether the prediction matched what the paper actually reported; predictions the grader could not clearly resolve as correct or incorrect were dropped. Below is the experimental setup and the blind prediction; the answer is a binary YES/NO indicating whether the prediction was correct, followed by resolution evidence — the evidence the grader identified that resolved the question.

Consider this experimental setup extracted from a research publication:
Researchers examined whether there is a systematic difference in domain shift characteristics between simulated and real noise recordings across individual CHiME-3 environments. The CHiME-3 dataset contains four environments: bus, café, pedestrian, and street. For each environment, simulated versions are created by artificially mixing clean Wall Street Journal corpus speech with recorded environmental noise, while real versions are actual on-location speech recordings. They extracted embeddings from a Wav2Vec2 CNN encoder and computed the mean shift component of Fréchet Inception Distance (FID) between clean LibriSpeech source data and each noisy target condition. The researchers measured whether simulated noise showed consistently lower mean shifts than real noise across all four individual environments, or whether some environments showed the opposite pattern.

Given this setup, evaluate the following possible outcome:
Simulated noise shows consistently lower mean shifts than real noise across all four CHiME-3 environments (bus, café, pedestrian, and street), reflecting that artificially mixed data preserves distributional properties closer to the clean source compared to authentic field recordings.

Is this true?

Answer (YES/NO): YES